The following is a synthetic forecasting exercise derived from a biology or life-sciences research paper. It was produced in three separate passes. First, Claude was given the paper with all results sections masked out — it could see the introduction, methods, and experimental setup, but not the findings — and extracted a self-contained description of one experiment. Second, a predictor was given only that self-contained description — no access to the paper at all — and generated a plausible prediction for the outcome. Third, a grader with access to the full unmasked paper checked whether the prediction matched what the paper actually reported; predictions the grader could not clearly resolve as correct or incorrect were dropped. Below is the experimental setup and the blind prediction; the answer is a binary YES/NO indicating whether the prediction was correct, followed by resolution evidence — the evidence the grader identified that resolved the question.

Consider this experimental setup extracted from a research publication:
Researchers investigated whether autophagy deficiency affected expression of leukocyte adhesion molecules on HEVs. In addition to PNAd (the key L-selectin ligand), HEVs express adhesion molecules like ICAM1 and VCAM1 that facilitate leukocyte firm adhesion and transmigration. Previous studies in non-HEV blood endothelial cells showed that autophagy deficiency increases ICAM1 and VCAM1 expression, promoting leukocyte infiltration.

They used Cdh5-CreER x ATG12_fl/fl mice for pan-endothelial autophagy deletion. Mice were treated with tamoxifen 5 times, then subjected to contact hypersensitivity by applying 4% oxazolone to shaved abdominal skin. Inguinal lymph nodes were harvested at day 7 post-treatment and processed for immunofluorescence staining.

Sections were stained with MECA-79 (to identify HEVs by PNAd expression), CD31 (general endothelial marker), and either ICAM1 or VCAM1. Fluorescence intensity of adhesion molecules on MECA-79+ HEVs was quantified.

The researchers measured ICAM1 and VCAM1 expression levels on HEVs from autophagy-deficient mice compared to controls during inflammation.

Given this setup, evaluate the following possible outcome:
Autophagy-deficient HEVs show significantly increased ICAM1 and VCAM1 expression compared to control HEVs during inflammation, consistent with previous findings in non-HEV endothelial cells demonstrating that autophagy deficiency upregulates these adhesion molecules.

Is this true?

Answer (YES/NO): NO